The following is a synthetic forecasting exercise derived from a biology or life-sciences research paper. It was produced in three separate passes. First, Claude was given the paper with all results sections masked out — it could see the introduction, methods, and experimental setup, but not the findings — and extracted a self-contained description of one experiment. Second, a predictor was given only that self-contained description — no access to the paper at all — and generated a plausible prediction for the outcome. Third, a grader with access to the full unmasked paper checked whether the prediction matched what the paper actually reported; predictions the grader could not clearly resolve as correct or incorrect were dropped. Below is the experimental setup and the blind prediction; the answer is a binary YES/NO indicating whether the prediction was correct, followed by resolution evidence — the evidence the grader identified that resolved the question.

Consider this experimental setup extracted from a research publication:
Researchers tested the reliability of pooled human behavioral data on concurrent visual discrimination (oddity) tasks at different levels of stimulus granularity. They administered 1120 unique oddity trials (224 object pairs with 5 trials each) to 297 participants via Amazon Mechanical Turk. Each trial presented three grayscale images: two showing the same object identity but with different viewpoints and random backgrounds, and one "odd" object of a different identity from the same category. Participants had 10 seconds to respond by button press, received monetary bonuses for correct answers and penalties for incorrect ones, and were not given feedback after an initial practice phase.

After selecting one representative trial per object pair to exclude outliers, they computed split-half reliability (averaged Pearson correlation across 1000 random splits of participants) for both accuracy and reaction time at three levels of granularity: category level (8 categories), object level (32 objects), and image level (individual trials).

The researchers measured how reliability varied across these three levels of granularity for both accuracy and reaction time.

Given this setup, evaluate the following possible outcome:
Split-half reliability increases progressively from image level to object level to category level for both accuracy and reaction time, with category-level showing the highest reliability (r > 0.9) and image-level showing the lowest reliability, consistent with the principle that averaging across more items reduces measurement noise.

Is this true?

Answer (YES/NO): YES